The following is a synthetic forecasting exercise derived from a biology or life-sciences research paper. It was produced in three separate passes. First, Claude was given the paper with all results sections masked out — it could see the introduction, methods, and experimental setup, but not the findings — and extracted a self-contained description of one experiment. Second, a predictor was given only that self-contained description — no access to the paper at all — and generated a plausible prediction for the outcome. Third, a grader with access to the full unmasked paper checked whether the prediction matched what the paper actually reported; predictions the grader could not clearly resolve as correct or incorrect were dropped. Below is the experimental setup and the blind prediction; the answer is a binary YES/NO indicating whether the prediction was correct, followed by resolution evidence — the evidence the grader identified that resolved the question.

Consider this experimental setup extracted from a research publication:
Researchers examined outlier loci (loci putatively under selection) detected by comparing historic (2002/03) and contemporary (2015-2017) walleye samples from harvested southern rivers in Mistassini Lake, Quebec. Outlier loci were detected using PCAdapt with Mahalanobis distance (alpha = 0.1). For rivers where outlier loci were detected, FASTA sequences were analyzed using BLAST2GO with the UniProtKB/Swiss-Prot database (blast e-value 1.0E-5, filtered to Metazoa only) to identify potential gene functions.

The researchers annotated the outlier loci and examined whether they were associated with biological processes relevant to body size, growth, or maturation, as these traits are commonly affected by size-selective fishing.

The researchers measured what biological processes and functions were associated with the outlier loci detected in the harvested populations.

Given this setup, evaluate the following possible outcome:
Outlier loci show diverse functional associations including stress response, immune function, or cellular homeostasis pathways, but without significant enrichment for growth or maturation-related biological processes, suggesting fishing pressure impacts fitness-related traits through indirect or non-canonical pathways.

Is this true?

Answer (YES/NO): NO